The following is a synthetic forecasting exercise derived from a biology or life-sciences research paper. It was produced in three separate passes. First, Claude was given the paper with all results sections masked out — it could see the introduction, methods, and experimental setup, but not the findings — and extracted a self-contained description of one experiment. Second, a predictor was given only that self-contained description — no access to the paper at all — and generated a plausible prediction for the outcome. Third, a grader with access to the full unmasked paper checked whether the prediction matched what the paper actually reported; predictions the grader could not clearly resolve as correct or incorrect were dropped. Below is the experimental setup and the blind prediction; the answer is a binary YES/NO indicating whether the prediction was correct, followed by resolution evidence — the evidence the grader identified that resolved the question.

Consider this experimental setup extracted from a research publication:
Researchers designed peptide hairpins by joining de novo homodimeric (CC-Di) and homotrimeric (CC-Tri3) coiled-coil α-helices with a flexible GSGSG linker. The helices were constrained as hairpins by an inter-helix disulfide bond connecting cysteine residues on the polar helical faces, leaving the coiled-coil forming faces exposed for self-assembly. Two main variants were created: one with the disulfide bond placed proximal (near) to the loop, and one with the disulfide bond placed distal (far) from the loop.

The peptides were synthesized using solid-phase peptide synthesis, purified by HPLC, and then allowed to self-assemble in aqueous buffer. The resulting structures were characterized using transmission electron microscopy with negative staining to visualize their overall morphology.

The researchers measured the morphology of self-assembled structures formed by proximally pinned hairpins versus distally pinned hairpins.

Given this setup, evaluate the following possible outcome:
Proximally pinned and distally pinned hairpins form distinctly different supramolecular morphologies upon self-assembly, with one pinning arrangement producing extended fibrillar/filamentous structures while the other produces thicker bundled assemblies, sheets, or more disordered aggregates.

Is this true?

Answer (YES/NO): NO